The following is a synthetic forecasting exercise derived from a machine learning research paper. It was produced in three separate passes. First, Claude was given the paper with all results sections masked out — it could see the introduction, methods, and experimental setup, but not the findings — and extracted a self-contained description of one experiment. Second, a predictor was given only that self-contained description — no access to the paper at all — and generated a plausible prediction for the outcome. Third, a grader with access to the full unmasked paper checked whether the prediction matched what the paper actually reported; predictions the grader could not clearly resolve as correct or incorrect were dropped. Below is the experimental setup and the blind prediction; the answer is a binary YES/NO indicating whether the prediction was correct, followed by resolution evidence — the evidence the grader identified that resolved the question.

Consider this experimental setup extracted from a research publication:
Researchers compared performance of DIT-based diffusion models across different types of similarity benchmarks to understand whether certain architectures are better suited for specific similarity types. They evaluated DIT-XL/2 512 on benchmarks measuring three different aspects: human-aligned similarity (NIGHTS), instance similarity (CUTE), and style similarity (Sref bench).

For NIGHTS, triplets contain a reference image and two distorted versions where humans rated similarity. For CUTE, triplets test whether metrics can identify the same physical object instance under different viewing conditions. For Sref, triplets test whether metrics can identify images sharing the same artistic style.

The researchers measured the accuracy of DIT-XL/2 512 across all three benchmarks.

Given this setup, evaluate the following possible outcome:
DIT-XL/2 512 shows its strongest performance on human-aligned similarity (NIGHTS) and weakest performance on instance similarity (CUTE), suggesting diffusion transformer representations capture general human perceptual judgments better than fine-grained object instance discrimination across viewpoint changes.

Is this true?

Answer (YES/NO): NO